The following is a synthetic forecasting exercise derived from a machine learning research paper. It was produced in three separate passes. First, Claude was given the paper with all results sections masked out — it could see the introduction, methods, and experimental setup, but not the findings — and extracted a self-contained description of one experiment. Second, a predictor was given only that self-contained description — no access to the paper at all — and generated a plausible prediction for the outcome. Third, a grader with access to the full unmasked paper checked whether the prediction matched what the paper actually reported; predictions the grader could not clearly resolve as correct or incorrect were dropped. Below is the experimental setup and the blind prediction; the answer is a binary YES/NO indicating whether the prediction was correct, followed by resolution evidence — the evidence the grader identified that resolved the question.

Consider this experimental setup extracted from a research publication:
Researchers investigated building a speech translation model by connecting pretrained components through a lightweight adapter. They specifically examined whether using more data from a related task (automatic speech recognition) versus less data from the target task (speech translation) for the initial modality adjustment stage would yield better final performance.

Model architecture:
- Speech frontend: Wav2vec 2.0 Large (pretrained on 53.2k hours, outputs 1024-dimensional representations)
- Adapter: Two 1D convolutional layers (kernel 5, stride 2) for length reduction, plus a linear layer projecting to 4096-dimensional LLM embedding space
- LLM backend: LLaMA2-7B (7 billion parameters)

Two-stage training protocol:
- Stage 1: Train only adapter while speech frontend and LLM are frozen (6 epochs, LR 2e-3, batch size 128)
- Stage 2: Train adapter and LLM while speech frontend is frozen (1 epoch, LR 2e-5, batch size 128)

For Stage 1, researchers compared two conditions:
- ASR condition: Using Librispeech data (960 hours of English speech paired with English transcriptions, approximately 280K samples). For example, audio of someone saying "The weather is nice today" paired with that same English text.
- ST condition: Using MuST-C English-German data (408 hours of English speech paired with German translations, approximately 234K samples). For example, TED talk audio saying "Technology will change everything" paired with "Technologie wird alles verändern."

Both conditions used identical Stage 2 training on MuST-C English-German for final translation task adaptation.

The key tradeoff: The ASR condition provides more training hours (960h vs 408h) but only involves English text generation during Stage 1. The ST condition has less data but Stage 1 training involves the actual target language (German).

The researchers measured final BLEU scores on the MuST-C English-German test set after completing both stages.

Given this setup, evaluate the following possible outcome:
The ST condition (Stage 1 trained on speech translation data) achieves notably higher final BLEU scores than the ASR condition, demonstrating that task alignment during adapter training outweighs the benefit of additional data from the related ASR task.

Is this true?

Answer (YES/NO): NO